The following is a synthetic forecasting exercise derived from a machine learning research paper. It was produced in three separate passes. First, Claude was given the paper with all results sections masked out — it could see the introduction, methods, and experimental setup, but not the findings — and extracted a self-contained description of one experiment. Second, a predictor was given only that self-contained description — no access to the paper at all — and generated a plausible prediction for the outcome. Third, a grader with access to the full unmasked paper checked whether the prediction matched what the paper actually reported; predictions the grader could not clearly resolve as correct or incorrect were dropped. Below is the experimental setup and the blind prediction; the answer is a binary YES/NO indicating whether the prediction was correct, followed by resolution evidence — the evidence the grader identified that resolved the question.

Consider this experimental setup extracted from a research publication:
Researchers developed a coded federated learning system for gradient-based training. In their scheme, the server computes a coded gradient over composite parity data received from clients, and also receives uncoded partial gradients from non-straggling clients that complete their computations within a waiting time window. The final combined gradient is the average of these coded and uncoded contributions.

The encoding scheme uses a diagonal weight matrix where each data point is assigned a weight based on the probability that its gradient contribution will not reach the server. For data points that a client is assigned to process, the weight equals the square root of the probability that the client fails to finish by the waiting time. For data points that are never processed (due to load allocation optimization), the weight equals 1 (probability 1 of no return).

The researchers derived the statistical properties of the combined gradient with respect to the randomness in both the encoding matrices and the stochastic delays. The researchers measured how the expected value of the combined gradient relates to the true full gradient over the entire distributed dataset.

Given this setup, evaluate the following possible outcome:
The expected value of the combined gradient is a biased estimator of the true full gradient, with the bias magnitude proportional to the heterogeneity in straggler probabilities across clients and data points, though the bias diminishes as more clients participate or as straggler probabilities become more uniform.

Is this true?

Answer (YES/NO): NO